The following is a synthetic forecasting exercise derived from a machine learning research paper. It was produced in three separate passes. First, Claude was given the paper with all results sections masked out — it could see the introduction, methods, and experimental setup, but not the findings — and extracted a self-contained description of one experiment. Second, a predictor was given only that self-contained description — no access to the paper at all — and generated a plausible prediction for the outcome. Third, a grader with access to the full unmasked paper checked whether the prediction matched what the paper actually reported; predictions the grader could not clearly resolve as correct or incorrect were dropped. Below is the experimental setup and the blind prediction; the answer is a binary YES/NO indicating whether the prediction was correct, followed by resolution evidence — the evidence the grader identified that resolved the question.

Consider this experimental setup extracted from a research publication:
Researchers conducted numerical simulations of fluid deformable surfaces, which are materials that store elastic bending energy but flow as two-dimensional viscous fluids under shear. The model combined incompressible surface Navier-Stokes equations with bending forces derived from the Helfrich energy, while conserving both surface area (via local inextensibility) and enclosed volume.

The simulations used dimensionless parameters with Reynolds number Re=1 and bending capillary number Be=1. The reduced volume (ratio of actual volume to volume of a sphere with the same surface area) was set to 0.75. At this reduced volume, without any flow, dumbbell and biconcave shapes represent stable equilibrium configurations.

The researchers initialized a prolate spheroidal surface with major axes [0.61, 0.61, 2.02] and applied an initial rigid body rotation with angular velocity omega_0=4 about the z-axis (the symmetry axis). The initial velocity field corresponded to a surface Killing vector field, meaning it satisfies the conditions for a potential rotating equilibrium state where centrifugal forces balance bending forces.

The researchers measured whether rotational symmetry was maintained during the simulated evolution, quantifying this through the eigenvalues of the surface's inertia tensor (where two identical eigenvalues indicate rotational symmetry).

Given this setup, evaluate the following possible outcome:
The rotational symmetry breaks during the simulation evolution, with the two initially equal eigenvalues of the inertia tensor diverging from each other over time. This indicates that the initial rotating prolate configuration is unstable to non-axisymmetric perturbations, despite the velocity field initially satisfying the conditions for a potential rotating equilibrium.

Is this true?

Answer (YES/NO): YES